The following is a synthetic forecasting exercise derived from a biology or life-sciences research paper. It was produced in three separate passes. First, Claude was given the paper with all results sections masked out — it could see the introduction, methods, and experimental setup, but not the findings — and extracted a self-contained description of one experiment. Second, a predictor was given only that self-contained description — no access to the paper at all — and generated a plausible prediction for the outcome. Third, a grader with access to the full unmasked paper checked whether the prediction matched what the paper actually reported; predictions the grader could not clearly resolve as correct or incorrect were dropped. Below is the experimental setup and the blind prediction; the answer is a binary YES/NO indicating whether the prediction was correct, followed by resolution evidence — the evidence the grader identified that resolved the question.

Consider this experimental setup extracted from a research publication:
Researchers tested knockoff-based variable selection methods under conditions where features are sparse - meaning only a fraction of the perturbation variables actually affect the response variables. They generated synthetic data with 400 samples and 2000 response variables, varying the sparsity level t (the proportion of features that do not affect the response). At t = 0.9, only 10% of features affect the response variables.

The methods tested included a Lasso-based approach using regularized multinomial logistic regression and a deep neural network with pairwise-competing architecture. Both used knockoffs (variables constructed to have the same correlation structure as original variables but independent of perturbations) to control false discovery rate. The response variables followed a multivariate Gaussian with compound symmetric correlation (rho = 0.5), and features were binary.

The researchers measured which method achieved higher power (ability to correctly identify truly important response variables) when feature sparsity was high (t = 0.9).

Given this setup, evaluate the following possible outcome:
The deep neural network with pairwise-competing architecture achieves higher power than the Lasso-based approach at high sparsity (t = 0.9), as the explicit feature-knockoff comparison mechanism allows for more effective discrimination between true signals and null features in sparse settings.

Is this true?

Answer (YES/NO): NO